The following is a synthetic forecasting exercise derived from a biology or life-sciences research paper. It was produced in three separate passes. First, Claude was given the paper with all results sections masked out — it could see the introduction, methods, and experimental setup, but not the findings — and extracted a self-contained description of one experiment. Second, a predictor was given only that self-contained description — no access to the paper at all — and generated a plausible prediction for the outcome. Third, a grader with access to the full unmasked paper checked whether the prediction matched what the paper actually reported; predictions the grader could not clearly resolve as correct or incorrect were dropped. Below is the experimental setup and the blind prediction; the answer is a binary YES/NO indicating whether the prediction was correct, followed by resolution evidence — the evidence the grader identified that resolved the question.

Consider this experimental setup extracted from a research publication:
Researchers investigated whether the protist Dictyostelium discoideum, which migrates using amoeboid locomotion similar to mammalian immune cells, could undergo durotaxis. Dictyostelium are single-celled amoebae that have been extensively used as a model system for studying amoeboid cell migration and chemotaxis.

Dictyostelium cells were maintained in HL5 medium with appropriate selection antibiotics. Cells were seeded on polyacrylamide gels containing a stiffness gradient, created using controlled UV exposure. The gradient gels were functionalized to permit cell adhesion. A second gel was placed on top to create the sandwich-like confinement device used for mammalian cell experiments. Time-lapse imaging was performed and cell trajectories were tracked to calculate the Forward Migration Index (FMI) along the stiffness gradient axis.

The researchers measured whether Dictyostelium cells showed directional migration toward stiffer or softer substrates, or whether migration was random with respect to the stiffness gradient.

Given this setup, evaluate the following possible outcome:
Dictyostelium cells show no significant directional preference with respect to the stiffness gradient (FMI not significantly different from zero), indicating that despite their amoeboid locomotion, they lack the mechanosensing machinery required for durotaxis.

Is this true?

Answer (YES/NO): NO